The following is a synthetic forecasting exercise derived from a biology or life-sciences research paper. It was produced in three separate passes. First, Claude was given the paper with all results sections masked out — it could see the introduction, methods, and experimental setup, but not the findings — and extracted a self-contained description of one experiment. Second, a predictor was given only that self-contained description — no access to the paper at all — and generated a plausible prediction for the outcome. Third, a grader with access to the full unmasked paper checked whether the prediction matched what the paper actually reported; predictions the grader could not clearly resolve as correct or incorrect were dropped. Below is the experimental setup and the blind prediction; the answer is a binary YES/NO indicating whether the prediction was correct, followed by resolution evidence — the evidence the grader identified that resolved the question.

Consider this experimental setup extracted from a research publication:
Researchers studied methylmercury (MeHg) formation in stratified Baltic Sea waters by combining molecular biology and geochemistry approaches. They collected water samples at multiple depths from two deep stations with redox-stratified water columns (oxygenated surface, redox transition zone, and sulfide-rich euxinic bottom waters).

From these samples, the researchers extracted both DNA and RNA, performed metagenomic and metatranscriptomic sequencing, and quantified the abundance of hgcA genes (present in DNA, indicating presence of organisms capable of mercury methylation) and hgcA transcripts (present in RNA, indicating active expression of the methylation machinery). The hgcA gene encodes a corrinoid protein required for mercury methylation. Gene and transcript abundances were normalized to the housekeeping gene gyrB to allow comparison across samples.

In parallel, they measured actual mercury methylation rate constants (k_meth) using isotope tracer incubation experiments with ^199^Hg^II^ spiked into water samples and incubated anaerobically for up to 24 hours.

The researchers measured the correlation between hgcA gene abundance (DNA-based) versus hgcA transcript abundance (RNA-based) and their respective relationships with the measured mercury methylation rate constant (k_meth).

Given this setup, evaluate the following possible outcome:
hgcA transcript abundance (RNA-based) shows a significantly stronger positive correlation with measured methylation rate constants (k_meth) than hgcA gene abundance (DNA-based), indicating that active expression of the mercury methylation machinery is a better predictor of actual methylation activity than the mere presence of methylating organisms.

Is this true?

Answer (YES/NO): NO